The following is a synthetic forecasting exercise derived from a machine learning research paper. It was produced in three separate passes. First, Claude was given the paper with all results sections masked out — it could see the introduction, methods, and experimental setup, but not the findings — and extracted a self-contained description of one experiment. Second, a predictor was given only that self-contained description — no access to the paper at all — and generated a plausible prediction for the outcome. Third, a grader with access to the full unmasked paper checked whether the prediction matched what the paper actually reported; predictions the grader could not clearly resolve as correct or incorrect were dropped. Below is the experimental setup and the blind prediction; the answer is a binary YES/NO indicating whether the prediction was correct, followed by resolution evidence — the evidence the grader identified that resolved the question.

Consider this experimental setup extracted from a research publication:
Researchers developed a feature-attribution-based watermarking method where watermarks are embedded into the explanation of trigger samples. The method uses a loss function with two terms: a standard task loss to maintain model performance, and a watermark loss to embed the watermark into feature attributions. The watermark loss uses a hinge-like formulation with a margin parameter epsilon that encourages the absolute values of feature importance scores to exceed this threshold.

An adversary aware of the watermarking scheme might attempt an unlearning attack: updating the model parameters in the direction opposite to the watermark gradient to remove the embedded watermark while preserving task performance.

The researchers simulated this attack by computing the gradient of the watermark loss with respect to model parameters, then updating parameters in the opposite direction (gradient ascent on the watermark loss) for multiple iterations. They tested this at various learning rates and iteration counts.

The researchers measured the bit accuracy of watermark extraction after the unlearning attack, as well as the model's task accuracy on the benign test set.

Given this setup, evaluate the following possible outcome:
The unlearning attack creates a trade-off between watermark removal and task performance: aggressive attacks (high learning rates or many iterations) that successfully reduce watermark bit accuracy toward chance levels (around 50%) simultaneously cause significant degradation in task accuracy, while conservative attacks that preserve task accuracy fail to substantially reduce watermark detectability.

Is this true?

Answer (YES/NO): NO